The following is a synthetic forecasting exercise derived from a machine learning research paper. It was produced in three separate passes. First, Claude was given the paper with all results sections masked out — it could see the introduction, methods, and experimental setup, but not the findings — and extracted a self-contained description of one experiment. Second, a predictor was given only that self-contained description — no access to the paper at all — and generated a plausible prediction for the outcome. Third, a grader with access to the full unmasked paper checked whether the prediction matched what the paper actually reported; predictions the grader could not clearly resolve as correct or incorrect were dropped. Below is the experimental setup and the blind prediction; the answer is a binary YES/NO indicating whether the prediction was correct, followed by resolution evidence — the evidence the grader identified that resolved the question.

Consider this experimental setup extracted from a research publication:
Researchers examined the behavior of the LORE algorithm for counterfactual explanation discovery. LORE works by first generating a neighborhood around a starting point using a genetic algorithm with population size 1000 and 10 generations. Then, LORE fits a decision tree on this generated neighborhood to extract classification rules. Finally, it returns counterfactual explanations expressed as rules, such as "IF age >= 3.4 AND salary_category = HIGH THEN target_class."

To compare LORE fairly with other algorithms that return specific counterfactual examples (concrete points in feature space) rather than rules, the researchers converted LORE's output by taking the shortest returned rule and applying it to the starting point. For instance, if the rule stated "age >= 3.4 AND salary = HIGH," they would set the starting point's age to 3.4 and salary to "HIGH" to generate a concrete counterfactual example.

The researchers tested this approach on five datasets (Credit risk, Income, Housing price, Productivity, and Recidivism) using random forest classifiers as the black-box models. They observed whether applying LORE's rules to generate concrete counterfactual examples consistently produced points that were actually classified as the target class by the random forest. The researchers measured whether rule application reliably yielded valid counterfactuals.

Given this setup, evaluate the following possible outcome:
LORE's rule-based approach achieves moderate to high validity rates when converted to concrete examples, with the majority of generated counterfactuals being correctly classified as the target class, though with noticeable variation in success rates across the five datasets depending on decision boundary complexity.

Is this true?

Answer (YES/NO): NO